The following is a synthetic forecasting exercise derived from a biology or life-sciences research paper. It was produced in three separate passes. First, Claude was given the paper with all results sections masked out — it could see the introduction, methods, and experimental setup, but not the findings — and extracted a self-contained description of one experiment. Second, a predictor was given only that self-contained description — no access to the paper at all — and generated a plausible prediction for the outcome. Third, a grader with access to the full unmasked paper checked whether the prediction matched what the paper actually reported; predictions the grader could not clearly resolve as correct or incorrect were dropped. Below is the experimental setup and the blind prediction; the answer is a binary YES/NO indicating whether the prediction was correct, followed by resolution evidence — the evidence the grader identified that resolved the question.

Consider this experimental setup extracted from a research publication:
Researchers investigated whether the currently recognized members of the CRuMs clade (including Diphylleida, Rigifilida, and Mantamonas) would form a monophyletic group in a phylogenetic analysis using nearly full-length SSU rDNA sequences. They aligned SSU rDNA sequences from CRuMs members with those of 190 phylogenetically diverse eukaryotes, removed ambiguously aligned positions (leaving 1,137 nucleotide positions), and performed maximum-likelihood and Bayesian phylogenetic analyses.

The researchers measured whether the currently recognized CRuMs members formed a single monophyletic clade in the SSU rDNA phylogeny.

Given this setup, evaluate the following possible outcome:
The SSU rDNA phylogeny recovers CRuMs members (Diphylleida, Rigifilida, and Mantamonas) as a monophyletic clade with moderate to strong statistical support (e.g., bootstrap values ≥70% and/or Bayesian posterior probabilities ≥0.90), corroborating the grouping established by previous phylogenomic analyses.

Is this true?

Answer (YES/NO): NO